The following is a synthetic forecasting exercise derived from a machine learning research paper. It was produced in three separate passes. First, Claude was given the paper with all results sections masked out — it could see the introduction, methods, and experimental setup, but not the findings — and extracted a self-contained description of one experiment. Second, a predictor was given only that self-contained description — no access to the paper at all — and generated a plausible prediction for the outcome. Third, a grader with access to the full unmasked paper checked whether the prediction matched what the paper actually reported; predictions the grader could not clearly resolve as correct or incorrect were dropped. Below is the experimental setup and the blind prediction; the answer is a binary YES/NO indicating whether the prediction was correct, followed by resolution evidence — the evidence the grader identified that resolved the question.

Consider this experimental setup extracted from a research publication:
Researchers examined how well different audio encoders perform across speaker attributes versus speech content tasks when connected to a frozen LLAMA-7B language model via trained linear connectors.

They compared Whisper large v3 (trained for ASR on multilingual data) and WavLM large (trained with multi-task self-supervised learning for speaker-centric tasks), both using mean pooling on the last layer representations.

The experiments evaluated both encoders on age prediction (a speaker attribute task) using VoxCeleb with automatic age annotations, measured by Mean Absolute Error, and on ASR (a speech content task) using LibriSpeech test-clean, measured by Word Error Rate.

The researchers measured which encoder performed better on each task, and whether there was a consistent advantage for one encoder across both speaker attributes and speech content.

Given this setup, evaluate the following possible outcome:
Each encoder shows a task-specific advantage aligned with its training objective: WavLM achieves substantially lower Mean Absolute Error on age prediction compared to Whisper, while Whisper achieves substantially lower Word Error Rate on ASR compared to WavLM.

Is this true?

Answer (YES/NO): NO